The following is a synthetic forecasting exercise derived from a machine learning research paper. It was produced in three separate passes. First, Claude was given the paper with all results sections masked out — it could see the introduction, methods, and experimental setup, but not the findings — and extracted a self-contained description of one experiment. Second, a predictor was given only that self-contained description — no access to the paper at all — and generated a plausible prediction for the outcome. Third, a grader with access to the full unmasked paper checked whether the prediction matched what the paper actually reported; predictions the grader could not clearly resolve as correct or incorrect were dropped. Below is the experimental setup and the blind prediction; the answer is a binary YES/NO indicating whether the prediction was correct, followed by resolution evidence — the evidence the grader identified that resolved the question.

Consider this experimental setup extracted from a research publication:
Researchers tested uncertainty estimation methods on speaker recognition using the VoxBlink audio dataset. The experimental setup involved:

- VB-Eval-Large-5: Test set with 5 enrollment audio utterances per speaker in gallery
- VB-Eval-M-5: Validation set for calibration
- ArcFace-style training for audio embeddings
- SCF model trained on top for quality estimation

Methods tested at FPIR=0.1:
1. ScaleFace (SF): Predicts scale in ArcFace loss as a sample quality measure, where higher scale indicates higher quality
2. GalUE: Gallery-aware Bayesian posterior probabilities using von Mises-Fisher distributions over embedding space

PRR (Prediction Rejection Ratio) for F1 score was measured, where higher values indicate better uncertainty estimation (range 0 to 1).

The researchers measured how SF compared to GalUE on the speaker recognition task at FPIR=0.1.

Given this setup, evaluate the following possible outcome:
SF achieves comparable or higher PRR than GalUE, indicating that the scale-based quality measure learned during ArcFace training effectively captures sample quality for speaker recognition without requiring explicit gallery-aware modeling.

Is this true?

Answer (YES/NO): NO